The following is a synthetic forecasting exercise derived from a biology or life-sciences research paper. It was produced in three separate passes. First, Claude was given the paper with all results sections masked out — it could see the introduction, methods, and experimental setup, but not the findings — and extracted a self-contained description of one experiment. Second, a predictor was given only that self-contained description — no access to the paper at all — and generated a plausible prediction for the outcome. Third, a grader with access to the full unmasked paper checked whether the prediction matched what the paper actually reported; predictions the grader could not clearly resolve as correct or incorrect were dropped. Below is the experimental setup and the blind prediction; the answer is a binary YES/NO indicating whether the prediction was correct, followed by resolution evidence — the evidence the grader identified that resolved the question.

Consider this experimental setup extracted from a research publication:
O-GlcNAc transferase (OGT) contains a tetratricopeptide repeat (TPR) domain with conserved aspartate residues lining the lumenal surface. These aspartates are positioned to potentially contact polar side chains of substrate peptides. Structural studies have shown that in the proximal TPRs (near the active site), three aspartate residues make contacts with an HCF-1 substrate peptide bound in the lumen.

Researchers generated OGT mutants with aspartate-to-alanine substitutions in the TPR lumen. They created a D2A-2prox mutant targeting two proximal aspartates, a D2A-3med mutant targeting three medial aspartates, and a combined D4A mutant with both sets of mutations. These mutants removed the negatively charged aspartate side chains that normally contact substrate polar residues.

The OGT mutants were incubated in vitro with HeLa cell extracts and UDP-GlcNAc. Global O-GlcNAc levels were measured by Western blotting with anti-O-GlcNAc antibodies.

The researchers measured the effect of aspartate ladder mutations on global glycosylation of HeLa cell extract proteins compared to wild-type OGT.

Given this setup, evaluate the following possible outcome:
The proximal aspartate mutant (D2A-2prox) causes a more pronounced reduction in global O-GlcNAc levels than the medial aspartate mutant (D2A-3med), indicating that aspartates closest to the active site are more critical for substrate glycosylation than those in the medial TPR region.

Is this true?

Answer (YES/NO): NO